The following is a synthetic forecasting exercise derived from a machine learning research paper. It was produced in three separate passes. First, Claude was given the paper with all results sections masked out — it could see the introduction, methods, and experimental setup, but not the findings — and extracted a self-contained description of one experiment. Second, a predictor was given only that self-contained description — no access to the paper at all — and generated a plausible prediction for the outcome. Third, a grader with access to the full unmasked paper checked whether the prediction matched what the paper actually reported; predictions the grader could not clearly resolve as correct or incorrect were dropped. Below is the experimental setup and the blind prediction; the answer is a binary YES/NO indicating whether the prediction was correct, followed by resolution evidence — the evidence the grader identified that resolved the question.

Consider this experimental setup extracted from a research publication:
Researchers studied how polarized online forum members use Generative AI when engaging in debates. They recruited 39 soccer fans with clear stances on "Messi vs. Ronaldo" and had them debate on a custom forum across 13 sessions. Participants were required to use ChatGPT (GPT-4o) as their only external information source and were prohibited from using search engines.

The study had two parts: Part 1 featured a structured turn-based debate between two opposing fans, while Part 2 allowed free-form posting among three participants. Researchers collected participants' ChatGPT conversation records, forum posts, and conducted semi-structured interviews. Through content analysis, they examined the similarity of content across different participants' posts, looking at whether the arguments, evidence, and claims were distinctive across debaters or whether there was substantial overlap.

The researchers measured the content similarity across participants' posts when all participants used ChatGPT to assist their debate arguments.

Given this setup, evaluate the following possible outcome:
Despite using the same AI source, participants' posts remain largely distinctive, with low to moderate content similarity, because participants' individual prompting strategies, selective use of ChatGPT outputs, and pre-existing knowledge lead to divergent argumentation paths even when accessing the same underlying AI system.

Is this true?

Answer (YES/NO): NO